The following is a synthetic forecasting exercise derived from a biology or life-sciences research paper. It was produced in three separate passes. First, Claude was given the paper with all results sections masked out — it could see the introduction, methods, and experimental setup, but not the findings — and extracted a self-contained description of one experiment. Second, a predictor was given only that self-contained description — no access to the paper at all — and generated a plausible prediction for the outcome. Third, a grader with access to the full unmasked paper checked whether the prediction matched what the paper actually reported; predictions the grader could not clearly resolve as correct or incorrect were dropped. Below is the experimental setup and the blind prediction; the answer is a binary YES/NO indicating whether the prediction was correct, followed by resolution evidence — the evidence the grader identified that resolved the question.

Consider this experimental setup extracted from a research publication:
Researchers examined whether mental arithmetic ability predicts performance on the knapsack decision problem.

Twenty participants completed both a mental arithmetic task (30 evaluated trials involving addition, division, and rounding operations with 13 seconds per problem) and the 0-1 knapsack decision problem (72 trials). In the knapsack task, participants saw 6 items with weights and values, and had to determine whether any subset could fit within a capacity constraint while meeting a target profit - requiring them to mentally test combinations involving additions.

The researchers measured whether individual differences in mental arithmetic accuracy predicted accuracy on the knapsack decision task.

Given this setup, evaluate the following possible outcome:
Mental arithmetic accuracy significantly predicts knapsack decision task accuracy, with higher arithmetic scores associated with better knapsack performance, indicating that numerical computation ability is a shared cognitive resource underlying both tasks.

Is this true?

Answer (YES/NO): NO